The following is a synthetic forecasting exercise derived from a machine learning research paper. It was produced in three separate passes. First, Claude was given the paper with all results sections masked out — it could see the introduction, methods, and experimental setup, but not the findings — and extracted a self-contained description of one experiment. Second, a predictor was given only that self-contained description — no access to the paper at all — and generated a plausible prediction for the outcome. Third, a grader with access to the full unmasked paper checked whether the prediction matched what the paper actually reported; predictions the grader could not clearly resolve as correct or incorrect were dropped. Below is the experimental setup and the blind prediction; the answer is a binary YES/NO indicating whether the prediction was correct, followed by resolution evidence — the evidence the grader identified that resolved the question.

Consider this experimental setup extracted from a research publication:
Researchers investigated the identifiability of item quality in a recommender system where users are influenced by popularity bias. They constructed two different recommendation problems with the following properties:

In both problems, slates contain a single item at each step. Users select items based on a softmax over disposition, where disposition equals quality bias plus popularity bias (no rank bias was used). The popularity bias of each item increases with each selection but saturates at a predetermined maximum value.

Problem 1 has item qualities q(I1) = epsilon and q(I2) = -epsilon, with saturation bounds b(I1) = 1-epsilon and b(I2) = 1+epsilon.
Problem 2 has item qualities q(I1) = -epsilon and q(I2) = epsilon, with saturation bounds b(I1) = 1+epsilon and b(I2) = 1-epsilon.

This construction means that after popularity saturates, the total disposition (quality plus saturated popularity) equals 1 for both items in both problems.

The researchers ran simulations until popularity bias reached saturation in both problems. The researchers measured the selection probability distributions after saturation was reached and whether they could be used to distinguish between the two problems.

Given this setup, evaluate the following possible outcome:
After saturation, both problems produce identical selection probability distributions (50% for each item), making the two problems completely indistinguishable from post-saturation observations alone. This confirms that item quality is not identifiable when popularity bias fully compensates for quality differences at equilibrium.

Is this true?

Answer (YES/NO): NO